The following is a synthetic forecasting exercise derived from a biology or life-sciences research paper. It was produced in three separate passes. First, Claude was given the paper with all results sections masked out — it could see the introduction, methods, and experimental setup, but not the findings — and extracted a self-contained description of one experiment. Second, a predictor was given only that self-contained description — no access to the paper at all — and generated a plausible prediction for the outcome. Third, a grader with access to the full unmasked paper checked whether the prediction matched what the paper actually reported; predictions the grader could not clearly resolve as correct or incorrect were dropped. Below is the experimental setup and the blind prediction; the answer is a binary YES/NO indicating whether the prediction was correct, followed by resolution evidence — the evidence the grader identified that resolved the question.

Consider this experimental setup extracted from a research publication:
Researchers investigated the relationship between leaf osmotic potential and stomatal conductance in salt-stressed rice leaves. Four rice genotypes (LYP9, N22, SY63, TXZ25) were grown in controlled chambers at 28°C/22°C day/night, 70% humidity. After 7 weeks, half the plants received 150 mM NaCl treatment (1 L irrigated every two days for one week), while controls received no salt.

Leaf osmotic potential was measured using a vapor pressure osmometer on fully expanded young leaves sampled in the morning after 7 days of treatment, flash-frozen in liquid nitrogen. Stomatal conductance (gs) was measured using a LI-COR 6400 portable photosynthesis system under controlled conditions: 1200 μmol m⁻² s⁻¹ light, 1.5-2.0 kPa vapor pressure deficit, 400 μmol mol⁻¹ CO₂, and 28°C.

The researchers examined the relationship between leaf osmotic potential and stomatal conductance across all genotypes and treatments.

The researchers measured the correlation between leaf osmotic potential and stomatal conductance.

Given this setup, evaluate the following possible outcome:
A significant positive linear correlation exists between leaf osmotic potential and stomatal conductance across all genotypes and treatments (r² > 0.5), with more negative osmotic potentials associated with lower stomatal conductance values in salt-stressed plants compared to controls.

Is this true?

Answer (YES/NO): NO